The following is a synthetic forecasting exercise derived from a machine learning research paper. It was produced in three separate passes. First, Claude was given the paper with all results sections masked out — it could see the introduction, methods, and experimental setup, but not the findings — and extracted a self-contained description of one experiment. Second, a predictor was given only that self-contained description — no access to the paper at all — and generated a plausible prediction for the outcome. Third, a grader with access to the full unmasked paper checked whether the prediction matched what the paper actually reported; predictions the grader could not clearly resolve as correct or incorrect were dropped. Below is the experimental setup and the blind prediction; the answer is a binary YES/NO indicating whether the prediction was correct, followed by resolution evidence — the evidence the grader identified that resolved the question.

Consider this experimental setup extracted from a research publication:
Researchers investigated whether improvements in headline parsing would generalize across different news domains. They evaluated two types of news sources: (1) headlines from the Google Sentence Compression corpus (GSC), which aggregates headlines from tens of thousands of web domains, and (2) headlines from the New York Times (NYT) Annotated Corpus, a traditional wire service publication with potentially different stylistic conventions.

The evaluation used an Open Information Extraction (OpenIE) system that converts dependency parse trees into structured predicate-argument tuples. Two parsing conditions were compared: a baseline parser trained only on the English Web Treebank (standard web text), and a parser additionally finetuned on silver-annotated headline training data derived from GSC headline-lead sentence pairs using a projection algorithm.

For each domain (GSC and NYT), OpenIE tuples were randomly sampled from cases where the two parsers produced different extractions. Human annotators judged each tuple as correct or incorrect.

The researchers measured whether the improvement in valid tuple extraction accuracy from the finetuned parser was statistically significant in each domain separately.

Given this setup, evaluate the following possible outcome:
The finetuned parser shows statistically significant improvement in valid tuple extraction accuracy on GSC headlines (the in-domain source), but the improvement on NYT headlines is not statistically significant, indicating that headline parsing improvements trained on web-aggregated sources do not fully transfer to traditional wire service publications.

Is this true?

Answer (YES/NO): YES